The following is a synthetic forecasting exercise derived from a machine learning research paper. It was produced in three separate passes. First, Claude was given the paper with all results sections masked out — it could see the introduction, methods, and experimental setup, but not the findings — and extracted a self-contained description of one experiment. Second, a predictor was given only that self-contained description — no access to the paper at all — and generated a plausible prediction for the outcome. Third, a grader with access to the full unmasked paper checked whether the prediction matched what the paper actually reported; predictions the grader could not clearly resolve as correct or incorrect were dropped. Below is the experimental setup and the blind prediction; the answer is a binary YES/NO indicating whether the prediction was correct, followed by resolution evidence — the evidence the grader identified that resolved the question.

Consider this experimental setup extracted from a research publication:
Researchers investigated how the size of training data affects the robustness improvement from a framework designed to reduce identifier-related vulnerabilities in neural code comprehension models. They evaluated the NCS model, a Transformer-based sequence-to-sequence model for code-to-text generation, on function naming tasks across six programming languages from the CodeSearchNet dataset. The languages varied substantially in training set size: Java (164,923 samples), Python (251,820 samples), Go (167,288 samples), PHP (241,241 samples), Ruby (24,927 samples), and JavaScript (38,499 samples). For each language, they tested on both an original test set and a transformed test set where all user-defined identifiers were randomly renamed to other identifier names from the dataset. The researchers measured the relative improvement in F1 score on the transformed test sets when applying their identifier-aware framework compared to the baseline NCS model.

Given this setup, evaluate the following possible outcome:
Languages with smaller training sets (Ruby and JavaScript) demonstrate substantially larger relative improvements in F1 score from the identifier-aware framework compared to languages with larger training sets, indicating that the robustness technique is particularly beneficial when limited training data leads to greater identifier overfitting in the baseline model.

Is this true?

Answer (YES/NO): YES